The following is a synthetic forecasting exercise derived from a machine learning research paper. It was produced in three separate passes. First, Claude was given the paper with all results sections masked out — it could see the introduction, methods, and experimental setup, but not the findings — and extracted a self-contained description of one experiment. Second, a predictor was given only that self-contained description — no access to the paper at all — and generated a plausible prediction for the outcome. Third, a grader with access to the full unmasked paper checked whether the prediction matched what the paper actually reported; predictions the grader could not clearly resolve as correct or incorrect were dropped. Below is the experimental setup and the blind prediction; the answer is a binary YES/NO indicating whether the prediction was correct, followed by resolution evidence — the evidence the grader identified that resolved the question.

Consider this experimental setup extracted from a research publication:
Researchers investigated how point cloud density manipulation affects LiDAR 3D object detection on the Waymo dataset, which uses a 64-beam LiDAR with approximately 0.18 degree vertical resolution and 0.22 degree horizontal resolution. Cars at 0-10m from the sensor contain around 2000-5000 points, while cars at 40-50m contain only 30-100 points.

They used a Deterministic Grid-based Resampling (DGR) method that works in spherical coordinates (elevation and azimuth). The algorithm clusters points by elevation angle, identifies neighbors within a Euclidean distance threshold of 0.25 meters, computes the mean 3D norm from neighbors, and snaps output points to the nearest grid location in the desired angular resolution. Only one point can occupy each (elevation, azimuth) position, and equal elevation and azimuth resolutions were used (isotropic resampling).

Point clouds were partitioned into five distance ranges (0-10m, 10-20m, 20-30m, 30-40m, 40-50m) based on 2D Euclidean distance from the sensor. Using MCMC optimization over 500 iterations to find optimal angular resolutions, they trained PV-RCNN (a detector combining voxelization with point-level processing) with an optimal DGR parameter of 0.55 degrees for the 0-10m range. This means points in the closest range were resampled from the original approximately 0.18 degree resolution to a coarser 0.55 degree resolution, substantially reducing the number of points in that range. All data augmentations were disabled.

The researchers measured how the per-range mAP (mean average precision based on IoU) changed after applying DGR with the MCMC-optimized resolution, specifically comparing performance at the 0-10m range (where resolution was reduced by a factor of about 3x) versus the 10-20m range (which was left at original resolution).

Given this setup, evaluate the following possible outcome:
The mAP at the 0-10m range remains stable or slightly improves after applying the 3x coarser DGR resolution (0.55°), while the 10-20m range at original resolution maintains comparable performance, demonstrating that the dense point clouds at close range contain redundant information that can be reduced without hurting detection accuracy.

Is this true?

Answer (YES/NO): YES